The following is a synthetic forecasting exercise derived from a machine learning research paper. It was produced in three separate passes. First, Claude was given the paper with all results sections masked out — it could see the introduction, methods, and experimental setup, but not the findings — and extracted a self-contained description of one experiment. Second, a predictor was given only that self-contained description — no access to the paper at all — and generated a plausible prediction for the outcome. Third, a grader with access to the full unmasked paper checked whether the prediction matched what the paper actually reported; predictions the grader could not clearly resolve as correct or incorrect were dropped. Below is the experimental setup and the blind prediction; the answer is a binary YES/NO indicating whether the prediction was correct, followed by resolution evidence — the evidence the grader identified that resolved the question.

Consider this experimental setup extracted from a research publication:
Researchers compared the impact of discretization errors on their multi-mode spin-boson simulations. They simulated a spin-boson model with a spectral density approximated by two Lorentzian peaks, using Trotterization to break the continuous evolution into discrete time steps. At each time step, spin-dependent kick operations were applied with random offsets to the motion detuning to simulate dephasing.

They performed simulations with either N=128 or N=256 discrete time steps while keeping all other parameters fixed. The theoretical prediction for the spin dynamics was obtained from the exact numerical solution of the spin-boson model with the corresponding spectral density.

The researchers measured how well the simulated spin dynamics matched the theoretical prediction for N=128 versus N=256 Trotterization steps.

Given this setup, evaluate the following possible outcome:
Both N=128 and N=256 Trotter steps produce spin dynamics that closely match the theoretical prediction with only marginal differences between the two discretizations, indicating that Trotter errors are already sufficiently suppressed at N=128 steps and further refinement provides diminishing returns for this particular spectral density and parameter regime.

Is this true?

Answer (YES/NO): NO